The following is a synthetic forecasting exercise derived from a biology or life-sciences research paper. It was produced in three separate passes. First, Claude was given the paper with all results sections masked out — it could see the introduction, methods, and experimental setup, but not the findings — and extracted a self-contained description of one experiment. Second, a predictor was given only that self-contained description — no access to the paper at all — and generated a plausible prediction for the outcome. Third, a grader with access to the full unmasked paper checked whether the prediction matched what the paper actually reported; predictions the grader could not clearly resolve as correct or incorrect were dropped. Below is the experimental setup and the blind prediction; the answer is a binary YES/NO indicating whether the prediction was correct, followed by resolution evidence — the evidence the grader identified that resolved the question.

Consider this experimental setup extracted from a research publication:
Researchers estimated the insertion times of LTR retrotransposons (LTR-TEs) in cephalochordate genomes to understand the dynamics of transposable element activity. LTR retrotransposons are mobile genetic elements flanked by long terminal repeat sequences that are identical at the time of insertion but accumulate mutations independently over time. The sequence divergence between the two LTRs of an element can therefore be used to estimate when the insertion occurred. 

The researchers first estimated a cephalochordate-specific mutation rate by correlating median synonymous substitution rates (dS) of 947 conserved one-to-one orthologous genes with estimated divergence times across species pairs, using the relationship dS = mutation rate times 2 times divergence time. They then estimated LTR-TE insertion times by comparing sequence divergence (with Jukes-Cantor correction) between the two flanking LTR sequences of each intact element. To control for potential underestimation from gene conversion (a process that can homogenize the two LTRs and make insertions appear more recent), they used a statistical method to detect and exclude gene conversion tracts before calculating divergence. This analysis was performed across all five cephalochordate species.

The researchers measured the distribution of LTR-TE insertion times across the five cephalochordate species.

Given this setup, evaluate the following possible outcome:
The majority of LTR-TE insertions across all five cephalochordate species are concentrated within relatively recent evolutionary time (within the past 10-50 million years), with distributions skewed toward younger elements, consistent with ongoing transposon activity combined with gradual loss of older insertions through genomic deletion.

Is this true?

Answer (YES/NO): NO